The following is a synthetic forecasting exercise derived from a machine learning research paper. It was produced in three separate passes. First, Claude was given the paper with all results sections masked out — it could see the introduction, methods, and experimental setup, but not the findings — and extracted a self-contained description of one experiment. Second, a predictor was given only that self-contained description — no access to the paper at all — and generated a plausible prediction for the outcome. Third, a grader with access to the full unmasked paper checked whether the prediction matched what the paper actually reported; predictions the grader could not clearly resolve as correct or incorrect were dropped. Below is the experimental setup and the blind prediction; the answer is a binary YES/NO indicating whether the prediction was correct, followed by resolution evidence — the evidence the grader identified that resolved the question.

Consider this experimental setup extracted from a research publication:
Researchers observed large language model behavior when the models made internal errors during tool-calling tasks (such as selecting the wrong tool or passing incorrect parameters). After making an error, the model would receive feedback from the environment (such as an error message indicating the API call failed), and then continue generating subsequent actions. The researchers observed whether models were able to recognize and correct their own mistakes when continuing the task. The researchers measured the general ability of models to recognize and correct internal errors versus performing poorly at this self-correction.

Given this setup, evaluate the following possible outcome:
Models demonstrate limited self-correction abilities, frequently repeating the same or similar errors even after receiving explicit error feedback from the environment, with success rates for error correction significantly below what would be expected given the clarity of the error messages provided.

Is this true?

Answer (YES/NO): NO